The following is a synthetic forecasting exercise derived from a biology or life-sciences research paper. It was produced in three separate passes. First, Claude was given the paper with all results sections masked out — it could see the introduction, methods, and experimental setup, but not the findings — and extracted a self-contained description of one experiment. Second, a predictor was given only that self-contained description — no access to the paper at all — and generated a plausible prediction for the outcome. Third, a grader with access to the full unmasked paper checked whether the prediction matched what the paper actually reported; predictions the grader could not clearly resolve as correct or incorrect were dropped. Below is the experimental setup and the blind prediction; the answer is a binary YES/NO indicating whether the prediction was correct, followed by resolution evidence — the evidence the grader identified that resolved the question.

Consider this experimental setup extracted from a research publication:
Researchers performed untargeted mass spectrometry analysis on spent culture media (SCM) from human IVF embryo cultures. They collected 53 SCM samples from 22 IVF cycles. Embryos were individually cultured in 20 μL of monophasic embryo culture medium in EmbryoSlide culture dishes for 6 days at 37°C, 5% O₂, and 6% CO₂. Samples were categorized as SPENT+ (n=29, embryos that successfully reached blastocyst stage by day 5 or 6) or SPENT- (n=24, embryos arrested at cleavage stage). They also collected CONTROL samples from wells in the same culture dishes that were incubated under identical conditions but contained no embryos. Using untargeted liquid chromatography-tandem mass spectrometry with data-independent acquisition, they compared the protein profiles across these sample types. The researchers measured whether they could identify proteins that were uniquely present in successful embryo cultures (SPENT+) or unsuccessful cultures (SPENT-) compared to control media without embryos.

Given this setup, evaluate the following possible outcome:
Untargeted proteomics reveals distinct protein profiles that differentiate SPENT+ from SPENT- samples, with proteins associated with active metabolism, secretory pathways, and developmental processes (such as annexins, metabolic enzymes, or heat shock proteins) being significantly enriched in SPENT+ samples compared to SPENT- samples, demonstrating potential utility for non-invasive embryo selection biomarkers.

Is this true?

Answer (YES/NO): NO